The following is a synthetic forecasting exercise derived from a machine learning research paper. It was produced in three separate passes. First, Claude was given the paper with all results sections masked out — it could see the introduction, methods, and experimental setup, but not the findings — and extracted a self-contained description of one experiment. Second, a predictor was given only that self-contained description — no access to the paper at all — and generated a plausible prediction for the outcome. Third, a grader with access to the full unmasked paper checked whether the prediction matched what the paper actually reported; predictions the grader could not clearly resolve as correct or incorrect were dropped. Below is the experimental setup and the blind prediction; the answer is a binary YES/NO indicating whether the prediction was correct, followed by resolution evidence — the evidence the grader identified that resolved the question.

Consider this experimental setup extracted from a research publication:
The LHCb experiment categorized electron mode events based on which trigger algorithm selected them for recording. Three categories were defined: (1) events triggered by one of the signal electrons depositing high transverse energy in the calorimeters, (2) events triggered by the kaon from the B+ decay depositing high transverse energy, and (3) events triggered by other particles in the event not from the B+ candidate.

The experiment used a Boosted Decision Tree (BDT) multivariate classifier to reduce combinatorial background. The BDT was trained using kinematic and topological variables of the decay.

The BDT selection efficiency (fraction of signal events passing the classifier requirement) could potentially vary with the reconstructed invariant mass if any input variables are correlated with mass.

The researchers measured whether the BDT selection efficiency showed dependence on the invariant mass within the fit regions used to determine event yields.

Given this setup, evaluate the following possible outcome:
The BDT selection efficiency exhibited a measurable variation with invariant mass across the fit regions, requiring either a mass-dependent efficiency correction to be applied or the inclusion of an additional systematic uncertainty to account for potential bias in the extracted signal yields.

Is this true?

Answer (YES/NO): NO